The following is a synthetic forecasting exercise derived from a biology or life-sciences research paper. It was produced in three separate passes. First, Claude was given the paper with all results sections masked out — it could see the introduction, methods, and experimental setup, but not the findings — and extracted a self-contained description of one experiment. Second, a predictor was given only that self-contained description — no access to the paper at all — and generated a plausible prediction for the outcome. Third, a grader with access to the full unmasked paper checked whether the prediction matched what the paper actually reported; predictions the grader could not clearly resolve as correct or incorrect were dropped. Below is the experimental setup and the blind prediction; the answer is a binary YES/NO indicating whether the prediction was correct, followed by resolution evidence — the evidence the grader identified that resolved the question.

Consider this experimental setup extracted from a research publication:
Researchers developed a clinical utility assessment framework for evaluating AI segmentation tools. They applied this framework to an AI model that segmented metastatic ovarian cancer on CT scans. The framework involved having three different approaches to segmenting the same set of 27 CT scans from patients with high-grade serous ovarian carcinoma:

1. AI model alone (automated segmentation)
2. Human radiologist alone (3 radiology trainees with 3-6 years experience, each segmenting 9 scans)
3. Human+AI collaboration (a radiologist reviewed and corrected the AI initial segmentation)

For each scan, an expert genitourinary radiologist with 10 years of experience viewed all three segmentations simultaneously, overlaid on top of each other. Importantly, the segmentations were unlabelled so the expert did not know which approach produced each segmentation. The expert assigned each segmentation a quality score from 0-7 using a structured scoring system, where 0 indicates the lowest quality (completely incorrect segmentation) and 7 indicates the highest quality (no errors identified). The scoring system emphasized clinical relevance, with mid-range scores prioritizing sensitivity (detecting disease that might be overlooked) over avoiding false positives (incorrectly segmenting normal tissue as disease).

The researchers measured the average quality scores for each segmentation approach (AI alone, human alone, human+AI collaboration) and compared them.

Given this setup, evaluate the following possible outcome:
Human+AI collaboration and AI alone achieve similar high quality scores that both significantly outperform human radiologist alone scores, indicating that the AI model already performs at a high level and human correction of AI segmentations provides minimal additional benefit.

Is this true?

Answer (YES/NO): NO